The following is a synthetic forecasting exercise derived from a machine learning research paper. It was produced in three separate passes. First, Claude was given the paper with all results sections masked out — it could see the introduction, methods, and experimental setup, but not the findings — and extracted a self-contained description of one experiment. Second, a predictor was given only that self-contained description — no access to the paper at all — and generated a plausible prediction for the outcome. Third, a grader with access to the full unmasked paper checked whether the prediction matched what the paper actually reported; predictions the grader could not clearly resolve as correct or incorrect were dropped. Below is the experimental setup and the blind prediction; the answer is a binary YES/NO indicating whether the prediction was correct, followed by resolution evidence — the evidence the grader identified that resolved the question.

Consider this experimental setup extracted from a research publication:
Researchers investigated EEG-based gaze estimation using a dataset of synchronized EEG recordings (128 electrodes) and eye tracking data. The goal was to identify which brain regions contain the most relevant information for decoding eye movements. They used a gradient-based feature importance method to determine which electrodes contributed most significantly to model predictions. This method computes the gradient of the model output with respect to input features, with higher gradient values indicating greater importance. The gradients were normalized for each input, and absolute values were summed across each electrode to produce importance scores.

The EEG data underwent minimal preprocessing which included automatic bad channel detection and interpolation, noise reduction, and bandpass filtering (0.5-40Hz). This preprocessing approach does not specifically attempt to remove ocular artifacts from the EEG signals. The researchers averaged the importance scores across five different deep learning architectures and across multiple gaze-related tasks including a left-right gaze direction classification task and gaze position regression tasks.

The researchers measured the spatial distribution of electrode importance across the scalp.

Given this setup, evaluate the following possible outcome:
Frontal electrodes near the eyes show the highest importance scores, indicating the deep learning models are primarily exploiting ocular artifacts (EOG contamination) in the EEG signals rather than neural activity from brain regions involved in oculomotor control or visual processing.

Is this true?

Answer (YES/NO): YES